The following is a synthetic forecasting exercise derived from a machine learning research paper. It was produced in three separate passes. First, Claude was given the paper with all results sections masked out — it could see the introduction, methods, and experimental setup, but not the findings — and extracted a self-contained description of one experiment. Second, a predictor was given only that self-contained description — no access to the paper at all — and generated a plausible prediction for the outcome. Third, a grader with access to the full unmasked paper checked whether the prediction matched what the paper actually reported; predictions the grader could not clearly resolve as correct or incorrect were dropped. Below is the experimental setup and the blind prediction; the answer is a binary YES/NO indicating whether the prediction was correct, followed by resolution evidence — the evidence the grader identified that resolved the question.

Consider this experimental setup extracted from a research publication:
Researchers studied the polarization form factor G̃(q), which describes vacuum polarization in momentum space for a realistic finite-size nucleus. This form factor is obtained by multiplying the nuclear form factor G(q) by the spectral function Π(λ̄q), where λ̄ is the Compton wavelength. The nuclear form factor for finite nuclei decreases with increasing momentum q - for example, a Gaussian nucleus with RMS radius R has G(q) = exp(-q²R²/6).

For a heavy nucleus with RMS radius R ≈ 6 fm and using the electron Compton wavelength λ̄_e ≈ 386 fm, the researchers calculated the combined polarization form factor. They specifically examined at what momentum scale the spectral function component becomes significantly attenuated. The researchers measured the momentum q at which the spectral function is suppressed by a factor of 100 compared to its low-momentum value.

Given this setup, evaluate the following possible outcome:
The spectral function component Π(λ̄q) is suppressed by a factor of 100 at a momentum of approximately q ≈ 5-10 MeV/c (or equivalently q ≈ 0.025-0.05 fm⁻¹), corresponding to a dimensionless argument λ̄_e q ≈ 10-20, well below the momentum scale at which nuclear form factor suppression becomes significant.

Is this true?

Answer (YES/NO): NO